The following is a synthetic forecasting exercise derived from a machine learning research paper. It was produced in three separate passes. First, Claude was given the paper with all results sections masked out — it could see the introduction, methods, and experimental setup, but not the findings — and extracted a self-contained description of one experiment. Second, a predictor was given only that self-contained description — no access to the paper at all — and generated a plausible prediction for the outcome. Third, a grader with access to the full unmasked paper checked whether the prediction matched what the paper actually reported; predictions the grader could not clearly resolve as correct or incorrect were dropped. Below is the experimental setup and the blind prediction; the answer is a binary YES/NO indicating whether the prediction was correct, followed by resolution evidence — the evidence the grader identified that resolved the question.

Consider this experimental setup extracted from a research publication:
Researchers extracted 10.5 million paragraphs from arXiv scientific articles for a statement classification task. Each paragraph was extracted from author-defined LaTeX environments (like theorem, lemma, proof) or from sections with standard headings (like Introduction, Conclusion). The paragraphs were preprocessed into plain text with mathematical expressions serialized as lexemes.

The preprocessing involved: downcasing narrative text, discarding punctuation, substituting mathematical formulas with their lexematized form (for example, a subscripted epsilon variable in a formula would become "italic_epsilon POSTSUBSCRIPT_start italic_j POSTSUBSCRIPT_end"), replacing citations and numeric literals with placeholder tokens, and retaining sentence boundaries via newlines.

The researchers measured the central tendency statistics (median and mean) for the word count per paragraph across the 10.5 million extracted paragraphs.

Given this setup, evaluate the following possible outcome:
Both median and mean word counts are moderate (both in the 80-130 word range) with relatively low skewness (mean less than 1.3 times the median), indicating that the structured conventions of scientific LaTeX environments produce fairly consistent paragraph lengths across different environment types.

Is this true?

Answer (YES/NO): NO